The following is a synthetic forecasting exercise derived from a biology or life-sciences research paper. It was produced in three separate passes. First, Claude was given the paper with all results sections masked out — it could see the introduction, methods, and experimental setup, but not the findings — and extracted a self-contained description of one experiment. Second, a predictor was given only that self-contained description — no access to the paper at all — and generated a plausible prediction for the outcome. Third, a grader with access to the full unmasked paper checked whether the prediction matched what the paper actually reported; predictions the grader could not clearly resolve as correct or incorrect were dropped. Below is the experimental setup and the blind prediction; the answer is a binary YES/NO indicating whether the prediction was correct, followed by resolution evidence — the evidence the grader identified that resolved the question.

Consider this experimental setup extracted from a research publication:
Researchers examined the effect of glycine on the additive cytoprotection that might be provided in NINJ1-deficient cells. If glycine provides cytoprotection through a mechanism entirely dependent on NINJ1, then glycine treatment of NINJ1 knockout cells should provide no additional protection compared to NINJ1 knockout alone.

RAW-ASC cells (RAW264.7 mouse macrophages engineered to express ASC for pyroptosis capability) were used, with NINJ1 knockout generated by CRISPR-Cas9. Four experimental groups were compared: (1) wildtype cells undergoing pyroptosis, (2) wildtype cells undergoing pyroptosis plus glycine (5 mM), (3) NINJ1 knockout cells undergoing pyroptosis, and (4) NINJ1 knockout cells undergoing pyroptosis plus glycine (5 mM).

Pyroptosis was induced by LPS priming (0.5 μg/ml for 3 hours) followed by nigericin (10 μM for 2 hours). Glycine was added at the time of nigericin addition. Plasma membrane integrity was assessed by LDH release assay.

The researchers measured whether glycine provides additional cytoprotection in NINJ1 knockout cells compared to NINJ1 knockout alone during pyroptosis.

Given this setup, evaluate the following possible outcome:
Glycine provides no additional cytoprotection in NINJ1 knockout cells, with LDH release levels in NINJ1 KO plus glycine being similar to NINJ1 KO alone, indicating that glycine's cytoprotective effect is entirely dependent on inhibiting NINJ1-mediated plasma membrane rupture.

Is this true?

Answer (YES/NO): YES